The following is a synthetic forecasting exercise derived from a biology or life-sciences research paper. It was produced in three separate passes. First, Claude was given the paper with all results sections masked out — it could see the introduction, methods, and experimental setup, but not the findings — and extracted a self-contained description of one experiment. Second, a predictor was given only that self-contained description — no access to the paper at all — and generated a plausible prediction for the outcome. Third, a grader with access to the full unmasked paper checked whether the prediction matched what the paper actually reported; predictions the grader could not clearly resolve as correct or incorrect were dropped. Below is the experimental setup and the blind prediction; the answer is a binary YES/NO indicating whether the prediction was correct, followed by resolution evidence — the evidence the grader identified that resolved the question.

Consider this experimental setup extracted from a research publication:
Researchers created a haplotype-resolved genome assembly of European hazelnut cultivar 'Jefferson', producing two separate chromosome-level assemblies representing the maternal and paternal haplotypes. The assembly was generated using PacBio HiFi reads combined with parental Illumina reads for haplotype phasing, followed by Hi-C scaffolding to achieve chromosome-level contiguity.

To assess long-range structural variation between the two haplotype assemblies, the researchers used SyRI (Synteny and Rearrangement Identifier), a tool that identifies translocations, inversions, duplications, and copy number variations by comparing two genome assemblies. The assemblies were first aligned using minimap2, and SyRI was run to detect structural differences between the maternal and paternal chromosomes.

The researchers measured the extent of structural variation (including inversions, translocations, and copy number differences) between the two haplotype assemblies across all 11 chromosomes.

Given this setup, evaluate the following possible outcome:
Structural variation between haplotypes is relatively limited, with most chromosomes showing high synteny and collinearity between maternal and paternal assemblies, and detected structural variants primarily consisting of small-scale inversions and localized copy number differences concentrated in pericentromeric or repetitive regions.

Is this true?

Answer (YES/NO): NO